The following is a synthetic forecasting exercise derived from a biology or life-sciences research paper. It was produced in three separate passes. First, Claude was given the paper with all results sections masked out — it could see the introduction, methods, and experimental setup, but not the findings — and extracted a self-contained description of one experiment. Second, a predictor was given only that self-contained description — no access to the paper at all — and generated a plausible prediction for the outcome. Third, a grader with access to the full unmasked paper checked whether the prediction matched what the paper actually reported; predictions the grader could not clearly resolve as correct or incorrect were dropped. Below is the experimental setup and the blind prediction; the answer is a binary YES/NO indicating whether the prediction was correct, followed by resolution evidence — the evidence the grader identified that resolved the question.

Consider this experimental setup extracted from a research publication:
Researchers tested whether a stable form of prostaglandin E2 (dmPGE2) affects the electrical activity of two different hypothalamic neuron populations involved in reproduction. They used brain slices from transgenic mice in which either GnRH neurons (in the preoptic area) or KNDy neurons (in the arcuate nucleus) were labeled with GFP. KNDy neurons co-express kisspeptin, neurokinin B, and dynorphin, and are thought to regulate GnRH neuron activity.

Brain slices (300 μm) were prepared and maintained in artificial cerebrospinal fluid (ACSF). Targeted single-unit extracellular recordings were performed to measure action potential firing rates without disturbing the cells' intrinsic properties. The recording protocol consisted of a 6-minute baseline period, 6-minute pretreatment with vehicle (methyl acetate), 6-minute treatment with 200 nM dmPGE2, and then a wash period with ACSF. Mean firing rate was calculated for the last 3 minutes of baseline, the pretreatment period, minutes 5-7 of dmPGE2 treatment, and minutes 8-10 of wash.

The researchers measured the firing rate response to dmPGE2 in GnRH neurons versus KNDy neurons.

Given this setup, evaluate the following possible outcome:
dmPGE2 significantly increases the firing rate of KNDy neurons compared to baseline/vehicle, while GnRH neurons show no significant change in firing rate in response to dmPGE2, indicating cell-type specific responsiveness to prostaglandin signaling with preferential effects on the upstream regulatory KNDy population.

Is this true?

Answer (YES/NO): NO